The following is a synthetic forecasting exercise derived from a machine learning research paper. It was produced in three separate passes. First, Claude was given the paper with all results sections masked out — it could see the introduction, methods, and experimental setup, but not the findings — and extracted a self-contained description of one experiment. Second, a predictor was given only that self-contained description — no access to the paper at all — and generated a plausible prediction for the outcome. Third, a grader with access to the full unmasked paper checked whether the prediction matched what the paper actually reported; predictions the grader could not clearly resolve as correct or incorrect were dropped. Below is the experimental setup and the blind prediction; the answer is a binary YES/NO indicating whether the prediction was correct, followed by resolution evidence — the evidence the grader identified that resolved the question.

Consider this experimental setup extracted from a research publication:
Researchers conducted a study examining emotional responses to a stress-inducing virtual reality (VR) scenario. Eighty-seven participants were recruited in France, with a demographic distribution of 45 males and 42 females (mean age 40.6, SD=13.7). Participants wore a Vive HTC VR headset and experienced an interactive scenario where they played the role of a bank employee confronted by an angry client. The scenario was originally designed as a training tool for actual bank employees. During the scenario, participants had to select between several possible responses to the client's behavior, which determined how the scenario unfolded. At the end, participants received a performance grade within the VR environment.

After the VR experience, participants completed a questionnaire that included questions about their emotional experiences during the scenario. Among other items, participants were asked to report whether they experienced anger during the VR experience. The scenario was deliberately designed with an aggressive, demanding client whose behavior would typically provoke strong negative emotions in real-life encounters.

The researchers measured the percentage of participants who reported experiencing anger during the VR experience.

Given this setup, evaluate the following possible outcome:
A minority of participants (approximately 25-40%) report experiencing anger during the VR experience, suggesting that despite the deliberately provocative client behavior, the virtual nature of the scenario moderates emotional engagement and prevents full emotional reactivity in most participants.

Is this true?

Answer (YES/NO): NO